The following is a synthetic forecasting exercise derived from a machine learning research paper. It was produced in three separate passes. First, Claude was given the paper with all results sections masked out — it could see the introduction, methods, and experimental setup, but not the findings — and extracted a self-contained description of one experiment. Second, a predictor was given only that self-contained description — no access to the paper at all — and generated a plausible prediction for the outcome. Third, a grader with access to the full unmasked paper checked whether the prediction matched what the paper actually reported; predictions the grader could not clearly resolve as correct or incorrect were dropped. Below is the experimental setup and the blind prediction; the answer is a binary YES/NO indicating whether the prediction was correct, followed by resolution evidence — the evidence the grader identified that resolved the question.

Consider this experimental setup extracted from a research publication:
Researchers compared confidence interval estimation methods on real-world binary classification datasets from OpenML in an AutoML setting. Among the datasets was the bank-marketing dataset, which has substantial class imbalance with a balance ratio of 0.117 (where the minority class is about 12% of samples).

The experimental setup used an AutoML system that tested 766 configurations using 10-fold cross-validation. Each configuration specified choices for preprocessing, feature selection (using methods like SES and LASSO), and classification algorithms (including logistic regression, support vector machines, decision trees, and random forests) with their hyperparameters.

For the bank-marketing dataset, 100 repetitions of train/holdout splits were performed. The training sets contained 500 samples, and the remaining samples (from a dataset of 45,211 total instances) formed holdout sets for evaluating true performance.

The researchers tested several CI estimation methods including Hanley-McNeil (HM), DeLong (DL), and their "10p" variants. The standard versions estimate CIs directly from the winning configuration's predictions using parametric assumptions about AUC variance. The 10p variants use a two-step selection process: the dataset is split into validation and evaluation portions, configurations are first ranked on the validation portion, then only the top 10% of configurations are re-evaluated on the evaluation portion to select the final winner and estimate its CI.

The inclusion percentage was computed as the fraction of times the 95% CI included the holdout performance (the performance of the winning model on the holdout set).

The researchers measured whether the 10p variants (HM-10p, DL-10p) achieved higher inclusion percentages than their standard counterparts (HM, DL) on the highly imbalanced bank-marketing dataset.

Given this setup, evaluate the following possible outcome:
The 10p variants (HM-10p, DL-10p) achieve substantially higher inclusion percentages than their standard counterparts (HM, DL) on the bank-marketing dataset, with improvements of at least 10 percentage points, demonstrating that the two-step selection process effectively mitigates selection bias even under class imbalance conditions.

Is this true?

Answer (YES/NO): NO